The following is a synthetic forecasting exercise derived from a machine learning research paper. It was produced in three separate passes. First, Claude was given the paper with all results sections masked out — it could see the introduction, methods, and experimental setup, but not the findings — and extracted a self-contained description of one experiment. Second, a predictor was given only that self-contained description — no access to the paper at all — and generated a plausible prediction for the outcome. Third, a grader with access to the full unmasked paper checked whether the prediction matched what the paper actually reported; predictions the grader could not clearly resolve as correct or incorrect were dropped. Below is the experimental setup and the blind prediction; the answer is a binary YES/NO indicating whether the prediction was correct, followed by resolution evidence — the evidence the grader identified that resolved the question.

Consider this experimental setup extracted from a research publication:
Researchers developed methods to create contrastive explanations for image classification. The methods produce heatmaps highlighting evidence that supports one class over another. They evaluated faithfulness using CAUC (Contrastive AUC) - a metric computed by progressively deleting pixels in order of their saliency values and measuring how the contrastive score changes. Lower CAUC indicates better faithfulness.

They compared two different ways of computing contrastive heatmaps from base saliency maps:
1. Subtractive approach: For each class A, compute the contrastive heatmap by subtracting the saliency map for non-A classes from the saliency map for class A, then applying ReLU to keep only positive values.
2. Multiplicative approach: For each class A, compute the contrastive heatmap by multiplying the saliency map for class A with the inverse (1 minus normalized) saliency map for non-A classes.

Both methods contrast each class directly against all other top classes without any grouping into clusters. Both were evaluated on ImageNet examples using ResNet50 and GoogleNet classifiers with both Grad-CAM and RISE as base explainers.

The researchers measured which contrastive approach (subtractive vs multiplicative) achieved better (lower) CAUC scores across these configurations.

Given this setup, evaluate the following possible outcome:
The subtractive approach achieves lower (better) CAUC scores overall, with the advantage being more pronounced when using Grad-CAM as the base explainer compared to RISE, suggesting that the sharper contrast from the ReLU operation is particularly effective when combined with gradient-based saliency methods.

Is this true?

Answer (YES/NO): YES